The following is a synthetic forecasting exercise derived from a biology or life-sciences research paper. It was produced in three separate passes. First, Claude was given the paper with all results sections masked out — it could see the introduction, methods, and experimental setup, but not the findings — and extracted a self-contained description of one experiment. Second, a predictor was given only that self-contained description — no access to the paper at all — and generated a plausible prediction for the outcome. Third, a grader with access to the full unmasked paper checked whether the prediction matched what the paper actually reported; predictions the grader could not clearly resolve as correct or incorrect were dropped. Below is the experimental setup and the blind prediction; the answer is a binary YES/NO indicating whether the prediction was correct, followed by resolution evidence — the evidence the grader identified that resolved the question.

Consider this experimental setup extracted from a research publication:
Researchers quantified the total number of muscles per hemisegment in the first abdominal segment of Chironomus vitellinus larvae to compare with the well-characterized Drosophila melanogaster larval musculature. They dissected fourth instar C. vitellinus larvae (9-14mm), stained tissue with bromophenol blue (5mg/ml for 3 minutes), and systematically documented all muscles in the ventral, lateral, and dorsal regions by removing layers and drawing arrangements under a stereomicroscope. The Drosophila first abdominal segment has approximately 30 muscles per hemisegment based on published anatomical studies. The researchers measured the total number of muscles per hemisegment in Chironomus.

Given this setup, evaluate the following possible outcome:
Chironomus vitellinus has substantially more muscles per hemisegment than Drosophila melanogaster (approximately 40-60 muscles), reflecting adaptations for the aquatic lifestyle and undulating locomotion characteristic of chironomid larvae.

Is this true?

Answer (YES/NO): NO